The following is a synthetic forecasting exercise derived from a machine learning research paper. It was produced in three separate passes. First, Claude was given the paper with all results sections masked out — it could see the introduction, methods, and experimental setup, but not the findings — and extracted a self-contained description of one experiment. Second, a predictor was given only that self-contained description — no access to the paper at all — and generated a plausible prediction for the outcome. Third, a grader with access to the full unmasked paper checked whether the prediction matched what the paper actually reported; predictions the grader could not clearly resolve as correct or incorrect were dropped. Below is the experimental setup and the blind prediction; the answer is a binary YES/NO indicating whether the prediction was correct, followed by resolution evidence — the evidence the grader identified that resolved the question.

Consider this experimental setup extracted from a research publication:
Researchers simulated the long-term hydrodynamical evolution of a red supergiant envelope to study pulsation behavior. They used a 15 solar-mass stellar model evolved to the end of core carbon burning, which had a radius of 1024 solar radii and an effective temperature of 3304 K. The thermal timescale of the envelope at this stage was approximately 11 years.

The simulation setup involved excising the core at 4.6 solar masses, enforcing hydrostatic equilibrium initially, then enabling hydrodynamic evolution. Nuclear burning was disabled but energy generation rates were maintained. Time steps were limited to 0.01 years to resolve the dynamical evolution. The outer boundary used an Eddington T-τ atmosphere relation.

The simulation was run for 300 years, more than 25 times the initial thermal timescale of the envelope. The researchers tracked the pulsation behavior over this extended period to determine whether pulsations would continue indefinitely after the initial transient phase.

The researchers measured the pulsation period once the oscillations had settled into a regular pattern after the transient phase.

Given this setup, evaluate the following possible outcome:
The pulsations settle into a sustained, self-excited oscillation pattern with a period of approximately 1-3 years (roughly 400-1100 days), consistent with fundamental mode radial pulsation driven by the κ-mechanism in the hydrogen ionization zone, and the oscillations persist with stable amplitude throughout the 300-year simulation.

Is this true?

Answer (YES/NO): NO